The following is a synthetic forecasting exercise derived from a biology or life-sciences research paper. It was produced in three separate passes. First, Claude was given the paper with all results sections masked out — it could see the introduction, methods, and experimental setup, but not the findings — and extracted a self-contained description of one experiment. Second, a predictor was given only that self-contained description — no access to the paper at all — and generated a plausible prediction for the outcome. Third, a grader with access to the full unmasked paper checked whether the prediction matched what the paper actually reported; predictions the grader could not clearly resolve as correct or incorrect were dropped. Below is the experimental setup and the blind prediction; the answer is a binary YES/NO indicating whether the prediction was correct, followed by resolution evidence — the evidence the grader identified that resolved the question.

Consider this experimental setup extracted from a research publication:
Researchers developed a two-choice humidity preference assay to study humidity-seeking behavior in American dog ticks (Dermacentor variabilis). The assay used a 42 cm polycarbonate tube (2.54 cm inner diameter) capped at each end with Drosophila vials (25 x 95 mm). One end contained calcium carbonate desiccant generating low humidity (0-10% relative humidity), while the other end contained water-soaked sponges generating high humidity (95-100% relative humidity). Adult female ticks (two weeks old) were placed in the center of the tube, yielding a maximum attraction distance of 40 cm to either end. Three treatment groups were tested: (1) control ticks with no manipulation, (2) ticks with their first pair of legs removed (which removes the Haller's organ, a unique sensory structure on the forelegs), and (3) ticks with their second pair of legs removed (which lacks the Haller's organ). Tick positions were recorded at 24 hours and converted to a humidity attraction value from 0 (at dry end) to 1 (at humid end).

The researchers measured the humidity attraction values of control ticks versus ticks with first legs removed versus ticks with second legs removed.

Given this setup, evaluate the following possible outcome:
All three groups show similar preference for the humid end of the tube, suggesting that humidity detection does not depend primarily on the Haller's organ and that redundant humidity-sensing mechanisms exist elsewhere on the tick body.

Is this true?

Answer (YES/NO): NO